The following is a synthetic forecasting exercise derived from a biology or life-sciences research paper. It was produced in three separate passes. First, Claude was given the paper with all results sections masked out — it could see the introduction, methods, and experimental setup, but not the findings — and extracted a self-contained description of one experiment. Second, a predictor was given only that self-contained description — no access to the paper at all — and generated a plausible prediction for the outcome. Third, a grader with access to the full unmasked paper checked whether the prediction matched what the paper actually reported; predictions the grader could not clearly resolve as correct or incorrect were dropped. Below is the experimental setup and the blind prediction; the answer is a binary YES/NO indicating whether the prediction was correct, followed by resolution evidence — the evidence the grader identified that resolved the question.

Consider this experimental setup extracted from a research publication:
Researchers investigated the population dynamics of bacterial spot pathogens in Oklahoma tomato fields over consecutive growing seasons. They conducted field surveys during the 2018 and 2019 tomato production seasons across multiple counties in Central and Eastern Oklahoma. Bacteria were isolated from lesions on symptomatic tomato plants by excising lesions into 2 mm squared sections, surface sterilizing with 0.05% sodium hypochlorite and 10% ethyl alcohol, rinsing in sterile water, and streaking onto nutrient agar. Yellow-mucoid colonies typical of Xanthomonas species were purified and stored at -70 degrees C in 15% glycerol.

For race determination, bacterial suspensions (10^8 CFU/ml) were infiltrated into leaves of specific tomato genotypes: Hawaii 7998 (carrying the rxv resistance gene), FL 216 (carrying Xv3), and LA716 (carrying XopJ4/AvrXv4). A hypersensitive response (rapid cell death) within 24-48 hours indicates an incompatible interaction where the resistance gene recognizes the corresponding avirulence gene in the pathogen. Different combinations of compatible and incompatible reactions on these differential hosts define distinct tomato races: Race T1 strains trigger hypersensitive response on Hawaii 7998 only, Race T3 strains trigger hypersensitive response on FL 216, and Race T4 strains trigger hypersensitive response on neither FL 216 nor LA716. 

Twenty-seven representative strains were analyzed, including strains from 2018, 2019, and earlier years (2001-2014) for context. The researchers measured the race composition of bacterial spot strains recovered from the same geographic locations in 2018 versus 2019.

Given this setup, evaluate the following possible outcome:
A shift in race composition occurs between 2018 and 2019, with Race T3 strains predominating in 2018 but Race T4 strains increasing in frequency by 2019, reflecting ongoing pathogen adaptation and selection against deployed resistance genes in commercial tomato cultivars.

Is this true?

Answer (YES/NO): NO